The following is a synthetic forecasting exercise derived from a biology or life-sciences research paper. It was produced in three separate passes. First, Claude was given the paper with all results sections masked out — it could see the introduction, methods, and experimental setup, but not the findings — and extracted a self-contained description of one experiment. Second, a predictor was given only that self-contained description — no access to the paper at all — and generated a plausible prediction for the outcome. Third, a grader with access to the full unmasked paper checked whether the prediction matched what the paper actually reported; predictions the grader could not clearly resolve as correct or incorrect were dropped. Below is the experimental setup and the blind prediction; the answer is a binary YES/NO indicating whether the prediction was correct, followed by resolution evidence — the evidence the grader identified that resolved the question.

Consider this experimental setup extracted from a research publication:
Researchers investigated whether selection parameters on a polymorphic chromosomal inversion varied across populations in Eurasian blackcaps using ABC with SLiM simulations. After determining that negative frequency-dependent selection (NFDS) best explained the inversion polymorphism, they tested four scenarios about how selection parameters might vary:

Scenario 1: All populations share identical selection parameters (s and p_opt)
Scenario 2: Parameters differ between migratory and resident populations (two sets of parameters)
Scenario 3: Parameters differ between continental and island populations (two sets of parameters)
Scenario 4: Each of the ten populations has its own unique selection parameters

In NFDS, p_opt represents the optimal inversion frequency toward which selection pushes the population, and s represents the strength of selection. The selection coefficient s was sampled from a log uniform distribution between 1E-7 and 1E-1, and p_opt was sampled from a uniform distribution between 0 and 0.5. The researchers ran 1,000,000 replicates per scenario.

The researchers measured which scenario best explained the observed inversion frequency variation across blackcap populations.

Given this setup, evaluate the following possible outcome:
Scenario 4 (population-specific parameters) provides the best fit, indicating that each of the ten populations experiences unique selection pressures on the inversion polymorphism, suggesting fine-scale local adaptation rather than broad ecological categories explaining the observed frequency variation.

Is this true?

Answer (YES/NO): NO